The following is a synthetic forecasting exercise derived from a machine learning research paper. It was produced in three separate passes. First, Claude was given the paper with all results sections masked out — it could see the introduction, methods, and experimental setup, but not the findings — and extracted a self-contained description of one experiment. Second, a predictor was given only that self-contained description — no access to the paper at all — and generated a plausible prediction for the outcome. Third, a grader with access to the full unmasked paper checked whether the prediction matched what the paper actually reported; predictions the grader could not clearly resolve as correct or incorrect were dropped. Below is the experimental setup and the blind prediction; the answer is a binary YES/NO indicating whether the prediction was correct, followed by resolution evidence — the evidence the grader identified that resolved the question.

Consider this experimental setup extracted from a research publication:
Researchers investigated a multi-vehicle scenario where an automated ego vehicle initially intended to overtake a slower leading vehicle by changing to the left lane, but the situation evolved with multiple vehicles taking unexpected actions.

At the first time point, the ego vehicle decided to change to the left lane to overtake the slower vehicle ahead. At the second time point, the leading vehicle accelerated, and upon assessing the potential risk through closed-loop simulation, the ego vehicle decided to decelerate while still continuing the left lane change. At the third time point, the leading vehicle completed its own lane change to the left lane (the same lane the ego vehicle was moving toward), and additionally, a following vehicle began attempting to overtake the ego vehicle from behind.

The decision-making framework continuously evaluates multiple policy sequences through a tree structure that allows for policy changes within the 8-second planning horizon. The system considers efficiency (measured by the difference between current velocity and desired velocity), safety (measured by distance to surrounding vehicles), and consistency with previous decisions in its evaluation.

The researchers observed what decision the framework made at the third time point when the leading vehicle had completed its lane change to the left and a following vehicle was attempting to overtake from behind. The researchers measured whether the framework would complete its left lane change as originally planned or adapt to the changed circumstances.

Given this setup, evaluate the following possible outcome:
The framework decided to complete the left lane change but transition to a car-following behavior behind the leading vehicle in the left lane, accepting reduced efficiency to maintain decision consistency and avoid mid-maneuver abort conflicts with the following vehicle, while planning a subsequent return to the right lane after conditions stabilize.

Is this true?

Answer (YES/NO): NO